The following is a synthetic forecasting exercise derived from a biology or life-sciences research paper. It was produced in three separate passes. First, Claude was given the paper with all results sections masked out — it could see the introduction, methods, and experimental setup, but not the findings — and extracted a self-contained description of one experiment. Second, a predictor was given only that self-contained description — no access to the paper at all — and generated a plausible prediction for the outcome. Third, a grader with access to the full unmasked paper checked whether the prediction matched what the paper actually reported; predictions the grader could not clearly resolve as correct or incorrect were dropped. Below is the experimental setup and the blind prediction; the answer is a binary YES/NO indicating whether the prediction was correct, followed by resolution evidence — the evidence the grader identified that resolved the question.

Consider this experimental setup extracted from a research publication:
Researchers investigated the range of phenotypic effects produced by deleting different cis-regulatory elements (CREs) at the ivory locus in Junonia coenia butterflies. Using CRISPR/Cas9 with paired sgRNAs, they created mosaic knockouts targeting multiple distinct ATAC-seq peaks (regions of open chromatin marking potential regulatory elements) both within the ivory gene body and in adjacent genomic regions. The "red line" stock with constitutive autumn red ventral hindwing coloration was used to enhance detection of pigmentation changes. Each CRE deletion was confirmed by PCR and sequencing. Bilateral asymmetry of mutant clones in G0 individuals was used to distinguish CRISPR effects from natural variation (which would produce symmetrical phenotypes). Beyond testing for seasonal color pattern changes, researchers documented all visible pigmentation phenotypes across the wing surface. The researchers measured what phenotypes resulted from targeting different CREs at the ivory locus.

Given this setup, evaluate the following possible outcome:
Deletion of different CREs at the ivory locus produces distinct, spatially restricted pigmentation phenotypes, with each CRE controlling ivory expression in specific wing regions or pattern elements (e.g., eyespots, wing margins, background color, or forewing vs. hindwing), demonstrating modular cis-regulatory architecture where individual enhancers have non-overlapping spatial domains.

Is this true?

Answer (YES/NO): NO